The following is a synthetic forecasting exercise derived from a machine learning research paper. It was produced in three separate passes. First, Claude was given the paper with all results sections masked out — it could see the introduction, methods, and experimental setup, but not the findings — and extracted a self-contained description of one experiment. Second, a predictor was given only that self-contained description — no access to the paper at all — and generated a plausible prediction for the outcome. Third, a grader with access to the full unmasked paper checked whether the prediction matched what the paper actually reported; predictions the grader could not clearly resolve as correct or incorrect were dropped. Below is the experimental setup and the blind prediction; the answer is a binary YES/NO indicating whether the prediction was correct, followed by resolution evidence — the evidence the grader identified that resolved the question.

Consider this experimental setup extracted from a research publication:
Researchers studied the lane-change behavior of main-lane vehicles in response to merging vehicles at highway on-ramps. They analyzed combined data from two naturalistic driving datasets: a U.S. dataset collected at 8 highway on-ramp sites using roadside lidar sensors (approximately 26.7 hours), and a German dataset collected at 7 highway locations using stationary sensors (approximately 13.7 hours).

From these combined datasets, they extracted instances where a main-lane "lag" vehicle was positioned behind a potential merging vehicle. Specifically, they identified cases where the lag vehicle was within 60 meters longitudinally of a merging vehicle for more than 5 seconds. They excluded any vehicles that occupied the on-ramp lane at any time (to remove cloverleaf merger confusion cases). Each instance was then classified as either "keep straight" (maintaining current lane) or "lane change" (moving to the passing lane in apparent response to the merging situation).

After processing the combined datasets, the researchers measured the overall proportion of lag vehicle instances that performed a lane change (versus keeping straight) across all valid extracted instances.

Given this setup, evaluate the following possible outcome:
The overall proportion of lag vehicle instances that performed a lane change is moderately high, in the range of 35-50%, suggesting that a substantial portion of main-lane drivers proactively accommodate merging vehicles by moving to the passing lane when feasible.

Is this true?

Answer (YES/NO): NO